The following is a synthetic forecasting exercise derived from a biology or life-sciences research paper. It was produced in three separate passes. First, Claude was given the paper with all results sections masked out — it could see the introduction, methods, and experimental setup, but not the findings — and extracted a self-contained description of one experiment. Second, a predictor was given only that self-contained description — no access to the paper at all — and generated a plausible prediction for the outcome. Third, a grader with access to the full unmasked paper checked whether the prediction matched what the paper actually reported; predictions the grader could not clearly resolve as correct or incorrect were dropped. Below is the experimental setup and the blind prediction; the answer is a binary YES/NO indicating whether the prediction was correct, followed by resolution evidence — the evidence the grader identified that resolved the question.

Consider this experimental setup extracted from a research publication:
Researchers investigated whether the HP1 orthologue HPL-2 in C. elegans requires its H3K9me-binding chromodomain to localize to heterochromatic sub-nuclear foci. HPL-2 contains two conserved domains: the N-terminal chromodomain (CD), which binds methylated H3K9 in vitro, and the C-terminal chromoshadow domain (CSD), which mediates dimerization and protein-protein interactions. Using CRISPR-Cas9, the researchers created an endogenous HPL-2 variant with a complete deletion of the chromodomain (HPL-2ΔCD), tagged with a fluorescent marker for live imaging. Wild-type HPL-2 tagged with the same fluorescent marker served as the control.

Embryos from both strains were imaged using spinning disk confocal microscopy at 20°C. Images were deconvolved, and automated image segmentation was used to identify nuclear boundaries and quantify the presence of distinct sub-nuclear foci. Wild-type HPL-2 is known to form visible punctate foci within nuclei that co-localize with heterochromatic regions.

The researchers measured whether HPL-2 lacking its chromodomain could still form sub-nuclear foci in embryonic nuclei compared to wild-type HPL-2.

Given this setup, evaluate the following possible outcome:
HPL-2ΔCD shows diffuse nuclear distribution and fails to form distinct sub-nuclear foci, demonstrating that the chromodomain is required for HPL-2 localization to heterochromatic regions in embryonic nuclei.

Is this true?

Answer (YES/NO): NO